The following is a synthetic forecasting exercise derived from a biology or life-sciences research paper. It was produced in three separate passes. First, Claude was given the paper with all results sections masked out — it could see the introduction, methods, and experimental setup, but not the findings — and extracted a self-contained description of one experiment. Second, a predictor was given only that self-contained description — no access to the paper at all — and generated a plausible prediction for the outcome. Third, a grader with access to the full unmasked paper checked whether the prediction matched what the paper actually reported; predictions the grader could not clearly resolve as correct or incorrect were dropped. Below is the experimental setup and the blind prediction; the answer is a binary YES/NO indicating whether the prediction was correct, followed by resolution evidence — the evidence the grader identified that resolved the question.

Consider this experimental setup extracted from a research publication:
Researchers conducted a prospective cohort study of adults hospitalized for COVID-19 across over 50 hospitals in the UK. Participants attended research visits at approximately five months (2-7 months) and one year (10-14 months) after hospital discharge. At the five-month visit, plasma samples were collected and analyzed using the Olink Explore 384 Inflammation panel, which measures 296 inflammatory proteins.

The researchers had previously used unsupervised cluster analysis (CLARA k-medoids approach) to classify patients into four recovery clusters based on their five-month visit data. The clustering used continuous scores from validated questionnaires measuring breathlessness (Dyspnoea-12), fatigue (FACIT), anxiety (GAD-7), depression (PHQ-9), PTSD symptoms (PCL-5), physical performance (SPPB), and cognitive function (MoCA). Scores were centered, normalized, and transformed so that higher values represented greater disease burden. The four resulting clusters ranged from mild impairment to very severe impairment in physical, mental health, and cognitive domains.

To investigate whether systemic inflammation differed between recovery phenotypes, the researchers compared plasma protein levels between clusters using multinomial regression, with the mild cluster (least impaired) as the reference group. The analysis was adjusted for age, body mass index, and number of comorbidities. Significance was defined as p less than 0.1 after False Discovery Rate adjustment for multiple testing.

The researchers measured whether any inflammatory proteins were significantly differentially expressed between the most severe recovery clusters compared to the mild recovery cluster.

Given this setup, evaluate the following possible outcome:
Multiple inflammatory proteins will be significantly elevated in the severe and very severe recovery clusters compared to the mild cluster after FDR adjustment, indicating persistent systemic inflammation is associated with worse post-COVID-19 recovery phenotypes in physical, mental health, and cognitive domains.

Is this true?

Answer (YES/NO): NO